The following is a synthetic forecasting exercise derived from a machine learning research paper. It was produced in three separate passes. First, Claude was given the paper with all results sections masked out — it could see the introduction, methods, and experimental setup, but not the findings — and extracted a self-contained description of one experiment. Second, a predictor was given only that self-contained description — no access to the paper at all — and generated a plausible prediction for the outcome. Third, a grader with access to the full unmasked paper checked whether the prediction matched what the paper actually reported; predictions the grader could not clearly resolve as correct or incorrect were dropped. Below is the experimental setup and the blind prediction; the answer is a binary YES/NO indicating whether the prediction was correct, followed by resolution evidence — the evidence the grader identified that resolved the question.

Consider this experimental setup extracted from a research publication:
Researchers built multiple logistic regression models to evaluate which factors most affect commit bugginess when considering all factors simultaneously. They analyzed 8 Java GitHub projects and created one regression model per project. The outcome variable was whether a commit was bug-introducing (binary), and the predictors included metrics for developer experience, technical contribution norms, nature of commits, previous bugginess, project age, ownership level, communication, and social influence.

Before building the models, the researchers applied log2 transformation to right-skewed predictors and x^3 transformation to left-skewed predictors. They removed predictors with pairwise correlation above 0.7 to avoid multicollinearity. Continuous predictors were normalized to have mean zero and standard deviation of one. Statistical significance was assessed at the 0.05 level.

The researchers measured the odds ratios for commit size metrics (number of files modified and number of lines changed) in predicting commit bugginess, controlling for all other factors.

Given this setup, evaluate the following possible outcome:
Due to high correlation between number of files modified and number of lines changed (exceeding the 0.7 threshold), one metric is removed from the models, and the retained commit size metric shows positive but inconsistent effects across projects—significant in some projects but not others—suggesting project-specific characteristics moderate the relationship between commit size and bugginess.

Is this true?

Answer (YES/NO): NO